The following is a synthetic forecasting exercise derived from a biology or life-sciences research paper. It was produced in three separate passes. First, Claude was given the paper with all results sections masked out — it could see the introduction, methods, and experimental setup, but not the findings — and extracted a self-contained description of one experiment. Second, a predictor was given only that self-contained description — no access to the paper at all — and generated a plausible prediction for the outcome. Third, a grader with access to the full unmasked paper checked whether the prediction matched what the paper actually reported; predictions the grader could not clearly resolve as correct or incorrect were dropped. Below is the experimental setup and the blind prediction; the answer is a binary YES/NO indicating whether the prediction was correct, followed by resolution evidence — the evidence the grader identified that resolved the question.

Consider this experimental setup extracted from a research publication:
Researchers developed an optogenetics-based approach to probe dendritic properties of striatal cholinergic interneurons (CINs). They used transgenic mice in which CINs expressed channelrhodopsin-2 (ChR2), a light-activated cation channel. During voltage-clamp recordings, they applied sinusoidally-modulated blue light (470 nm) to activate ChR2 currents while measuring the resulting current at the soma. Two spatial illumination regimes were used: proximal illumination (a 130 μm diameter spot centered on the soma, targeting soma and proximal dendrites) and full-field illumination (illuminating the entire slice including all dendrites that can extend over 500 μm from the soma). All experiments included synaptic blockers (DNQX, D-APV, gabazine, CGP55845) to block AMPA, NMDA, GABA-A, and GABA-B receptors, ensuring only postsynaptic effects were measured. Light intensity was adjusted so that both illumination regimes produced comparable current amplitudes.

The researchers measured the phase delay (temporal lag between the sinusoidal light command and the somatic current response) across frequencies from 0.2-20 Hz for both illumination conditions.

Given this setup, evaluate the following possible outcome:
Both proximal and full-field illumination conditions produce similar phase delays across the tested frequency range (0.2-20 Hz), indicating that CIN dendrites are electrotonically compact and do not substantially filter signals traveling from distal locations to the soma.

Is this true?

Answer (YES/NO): NO